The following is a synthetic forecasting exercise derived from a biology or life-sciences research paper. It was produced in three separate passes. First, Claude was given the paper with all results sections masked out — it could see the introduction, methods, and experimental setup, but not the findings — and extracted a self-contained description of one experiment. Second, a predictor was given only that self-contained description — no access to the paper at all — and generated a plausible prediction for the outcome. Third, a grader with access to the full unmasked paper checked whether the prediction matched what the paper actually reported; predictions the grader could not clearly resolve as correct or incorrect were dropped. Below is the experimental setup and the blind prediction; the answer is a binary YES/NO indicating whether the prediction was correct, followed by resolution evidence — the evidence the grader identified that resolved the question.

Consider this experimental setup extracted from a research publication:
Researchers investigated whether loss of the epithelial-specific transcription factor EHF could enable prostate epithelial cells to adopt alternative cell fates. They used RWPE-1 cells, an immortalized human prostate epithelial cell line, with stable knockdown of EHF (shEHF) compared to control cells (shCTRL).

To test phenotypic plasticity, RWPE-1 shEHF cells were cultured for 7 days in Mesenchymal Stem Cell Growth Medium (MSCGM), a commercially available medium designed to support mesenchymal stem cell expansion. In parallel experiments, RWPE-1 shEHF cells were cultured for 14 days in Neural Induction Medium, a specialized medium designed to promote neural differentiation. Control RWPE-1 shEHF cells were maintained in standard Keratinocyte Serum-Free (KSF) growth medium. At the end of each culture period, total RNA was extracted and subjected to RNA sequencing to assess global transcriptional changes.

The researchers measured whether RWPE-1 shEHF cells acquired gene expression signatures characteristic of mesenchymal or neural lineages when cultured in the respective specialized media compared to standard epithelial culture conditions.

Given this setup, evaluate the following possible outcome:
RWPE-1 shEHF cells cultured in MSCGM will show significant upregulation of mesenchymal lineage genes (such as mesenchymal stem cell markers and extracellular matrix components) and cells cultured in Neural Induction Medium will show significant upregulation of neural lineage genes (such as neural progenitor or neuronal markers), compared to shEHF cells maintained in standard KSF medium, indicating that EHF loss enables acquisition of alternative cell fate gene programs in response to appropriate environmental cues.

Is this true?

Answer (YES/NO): YES